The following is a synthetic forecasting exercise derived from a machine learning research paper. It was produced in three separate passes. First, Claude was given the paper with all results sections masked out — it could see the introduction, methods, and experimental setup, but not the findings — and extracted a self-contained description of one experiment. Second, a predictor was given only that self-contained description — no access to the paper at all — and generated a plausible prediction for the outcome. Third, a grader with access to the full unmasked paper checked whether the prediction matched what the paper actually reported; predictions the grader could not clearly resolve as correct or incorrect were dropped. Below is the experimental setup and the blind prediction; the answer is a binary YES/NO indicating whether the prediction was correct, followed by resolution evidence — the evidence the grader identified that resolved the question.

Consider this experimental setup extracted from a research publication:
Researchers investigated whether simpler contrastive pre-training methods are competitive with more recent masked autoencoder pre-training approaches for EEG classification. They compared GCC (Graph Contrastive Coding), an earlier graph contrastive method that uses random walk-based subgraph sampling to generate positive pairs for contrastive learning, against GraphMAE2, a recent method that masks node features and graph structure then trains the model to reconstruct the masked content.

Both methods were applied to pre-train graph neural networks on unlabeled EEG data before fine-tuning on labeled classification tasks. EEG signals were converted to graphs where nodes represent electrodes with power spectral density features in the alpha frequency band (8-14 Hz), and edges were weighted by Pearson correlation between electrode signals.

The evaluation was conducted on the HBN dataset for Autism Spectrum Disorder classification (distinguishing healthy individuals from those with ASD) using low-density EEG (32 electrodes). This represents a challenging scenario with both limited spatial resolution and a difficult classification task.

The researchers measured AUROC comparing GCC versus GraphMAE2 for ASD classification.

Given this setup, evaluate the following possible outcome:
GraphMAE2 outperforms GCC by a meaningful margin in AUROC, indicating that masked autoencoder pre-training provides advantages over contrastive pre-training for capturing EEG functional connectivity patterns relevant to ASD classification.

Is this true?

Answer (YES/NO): NO